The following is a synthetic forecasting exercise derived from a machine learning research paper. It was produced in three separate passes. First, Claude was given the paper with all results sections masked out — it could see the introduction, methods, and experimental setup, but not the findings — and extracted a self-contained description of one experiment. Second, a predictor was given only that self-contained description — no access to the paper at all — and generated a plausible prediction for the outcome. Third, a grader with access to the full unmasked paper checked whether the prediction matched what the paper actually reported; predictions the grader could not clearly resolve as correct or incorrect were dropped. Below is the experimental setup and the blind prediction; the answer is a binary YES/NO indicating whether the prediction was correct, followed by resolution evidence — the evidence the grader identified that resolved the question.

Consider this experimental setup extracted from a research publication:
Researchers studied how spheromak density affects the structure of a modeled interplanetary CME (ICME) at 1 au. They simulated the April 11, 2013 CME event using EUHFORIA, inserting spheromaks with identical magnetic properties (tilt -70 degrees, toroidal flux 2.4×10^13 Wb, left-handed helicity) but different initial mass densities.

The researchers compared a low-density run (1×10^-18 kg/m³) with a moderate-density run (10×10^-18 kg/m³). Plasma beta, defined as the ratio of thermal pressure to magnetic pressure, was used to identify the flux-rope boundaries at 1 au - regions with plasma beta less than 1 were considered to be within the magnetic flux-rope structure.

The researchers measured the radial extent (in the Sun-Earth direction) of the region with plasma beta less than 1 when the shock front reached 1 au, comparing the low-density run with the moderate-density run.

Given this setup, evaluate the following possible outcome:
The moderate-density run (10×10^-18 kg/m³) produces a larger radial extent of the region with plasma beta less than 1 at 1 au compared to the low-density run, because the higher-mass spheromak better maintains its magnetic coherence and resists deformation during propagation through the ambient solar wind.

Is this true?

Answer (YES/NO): NO